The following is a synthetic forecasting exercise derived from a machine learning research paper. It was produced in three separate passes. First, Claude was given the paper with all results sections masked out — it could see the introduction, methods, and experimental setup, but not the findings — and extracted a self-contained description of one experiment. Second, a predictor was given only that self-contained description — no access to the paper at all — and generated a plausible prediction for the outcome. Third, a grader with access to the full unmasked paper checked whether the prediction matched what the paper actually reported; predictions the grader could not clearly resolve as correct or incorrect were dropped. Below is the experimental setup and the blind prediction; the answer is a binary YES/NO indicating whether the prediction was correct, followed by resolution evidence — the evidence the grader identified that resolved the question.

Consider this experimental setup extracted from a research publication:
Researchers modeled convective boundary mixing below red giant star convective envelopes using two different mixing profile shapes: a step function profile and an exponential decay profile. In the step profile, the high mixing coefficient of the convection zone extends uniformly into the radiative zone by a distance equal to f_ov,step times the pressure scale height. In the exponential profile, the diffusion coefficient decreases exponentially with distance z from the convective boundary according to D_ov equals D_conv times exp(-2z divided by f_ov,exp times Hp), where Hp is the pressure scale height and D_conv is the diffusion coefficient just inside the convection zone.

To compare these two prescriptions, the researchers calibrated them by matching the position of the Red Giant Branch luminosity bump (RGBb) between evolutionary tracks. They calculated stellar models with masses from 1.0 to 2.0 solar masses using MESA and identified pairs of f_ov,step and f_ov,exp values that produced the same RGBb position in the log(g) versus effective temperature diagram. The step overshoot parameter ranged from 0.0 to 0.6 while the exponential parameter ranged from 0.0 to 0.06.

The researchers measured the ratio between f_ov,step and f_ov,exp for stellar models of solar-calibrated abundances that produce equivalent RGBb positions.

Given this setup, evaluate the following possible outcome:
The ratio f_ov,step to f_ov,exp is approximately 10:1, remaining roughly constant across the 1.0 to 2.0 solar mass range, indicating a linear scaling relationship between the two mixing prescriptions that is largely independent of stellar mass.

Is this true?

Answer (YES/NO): NO